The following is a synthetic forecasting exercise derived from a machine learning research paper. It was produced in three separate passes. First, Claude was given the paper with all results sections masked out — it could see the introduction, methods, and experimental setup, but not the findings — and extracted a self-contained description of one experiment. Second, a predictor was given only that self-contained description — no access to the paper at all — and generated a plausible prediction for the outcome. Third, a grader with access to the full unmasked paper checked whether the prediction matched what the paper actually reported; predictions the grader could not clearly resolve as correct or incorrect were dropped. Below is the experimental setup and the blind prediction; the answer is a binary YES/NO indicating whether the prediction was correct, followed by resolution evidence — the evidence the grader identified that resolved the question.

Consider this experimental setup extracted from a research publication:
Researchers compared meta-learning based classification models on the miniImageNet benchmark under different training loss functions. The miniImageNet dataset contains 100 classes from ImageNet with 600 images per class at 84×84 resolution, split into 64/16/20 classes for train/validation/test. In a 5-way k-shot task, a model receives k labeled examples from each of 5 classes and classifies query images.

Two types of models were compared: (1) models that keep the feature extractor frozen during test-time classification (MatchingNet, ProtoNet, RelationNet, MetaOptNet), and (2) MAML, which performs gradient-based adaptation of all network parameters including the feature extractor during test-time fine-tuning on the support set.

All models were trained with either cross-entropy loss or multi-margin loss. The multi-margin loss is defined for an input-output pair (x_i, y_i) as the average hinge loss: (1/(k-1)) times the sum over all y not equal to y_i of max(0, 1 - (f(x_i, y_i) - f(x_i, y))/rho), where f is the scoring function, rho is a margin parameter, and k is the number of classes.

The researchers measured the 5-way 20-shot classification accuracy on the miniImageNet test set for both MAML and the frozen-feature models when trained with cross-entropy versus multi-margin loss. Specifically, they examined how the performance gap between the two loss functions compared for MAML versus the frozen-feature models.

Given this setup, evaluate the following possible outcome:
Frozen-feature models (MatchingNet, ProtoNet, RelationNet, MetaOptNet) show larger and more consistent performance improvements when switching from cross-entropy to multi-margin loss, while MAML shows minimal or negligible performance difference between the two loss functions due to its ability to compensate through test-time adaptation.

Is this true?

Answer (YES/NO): NO